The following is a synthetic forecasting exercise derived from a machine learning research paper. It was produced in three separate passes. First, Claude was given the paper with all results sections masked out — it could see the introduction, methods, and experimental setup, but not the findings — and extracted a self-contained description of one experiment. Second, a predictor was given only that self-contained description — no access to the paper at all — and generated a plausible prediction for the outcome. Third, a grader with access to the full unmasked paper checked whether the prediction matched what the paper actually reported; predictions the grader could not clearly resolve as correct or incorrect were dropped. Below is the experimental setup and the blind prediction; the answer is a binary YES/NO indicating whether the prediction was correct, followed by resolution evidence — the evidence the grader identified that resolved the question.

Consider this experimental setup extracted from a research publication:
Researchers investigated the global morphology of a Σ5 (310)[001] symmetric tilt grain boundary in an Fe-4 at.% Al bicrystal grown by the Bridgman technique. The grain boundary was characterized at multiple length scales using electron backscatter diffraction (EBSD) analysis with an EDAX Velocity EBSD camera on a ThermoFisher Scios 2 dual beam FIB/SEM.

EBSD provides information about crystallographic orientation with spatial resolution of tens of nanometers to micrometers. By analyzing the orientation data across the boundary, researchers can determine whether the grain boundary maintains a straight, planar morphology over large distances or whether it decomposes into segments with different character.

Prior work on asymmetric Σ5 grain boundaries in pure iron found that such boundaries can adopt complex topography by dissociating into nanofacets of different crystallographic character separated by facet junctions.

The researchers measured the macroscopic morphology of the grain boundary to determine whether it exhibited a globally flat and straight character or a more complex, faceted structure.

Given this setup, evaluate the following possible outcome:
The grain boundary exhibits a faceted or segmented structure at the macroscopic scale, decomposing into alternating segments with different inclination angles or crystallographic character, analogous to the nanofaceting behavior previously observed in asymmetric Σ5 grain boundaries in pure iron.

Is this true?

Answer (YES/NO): NO